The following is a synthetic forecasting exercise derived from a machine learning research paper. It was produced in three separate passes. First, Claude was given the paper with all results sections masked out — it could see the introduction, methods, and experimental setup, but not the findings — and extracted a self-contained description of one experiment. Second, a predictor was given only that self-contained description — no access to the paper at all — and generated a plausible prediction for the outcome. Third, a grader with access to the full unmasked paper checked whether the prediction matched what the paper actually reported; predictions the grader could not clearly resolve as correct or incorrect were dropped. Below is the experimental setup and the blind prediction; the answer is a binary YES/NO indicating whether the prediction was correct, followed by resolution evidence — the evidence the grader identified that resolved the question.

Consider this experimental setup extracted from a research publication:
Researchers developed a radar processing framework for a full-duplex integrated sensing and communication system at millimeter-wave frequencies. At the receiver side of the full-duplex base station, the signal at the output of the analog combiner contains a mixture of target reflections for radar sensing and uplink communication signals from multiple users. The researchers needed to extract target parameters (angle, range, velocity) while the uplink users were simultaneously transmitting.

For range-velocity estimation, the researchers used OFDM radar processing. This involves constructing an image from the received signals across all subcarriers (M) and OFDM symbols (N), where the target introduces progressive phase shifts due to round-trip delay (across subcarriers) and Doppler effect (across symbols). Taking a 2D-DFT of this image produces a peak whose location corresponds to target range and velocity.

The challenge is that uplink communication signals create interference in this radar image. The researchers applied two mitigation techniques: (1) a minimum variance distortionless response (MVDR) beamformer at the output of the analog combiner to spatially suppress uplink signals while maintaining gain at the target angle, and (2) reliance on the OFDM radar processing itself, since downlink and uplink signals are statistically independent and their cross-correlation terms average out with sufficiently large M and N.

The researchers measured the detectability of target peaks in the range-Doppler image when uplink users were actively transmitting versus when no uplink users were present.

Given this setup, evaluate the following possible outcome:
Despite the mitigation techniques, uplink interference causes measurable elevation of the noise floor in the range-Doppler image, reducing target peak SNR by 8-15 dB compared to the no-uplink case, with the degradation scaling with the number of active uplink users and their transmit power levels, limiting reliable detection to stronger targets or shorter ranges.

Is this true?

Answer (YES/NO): NO